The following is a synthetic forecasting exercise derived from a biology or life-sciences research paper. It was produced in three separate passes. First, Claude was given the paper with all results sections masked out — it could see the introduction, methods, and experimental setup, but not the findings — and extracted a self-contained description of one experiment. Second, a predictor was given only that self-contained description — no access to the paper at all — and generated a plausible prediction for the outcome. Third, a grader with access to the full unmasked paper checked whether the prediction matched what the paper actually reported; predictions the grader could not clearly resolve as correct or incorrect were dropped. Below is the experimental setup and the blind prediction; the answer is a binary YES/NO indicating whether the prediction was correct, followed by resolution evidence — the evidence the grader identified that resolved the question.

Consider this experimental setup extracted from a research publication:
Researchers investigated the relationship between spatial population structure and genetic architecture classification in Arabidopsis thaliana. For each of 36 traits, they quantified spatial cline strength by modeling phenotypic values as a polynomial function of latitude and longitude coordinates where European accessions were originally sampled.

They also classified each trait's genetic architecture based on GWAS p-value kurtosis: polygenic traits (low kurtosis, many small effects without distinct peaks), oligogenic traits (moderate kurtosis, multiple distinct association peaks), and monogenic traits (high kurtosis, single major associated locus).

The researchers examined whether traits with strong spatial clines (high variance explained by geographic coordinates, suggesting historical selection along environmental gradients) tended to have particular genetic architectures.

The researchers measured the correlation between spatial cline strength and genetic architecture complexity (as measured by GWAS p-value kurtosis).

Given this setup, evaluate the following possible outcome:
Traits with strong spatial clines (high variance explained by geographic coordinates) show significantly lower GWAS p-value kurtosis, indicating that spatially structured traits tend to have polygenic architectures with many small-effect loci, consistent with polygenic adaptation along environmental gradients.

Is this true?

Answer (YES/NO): YES